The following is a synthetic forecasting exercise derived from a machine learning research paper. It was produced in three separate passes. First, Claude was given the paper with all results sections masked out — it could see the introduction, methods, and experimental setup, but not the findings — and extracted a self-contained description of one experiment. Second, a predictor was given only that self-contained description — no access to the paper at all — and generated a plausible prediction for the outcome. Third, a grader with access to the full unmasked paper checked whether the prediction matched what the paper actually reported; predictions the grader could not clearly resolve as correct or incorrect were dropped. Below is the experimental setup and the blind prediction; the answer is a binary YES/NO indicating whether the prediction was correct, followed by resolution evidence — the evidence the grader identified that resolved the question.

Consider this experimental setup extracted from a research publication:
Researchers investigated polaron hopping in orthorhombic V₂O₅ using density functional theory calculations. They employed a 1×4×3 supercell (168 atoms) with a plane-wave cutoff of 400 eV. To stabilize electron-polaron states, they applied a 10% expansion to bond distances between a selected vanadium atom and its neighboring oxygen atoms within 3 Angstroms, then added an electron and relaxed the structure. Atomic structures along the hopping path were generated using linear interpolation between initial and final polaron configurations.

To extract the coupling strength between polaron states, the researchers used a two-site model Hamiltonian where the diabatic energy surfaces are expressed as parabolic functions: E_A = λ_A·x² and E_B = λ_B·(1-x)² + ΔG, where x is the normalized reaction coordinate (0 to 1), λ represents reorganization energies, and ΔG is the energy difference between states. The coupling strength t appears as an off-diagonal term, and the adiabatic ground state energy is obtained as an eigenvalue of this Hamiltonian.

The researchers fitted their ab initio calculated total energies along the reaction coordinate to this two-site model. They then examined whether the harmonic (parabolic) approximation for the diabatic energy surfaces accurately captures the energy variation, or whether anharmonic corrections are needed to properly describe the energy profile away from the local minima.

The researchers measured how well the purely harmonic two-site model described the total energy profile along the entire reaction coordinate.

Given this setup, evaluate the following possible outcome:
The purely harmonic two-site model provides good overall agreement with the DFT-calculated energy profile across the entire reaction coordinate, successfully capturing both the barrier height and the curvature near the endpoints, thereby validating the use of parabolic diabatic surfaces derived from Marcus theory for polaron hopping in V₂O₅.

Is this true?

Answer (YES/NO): NO